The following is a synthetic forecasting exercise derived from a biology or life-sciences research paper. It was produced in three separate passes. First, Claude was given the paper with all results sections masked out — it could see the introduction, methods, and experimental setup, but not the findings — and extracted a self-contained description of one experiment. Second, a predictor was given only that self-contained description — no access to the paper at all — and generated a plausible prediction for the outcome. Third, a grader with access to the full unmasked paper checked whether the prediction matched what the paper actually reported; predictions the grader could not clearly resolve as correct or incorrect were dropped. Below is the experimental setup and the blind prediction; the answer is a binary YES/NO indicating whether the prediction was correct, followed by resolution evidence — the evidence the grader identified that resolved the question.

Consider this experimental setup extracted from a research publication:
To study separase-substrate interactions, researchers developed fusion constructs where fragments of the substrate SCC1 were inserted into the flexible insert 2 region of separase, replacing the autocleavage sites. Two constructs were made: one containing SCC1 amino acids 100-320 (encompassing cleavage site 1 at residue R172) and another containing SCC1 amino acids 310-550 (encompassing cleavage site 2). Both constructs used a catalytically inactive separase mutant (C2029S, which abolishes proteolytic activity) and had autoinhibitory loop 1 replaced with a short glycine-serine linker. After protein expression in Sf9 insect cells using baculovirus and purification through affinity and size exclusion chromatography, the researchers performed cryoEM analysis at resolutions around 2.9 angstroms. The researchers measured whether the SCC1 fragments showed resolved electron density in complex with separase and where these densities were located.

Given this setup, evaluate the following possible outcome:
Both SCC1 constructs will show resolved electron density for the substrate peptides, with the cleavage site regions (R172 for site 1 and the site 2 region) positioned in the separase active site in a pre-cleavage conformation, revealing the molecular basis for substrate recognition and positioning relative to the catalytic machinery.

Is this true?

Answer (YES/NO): YES